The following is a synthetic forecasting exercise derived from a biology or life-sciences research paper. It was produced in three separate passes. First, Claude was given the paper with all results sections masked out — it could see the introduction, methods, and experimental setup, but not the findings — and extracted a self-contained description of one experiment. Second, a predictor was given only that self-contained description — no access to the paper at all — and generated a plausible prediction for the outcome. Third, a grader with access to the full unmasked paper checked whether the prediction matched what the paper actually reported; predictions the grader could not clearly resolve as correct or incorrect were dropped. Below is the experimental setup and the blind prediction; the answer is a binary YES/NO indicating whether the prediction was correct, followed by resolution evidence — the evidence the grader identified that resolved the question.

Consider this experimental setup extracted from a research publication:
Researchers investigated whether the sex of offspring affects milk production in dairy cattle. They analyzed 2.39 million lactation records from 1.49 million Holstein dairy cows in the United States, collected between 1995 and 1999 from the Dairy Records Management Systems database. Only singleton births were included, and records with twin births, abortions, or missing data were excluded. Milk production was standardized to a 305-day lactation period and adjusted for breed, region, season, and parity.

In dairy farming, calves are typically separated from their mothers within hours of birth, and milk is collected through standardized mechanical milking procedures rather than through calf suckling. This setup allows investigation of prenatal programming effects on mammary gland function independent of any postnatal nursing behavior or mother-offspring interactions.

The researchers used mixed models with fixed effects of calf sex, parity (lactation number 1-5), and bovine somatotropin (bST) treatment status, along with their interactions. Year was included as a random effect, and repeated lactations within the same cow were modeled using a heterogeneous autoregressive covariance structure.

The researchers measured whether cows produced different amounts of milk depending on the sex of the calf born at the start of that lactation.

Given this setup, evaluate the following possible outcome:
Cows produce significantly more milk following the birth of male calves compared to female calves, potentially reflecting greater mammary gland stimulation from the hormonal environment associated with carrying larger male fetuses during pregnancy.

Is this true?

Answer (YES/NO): NO